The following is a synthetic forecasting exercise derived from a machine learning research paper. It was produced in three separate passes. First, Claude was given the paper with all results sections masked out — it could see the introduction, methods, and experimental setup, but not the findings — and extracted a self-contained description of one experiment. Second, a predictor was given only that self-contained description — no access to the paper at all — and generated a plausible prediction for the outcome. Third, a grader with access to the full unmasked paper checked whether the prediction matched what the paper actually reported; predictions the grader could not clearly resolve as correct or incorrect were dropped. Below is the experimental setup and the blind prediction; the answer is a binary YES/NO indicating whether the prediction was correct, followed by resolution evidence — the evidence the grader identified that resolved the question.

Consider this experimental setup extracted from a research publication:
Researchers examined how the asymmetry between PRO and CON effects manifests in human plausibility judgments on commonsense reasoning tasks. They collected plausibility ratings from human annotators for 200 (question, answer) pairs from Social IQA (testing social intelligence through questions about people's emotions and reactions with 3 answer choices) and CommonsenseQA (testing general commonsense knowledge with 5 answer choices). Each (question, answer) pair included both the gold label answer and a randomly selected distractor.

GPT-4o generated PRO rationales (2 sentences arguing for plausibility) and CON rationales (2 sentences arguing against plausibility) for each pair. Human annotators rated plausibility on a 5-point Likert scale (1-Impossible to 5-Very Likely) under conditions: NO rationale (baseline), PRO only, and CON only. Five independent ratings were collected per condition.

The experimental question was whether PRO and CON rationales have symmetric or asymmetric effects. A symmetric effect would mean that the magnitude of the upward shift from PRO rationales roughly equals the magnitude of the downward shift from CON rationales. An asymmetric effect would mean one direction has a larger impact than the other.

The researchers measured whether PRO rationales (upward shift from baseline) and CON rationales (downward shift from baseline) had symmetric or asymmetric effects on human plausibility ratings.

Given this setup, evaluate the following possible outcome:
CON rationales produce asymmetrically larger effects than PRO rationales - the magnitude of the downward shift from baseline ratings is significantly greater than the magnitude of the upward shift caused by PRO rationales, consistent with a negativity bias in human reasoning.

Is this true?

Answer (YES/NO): YES